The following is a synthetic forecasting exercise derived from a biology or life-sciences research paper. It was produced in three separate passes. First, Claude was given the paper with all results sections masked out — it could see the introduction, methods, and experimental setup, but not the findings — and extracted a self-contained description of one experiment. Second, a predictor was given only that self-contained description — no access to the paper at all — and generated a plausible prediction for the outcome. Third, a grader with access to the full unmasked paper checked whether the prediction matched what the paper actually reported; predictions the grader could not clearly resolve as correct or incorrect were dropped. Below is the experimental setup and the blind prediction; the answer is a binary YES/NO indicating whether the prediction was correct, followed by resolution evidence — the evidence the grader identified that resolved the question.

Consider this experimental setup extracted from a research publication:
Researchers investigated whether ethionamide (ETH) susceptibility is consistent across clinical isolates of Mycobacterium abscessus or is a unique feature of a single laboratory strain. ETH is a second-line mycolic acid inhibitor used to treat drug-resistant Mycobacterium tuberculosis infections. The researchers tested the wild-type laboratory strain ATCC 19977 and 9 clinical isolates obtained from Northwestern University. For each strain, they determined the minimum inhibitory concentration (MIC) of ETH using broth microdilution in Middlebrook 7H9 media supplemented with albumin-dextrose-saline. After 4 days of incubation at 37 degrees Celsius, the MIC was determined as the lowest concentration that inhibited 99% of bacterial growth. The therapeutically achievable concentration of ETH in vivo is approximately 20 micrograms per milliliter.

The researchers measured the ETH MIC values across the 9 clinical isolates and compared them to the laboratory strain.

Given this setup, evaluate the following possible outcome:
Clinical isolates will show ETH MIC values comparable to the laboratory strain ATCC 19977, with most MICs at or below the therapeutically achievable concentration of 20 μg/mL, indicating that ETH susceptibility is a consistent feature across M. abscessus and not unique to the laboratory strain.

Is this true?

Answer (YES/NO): YES